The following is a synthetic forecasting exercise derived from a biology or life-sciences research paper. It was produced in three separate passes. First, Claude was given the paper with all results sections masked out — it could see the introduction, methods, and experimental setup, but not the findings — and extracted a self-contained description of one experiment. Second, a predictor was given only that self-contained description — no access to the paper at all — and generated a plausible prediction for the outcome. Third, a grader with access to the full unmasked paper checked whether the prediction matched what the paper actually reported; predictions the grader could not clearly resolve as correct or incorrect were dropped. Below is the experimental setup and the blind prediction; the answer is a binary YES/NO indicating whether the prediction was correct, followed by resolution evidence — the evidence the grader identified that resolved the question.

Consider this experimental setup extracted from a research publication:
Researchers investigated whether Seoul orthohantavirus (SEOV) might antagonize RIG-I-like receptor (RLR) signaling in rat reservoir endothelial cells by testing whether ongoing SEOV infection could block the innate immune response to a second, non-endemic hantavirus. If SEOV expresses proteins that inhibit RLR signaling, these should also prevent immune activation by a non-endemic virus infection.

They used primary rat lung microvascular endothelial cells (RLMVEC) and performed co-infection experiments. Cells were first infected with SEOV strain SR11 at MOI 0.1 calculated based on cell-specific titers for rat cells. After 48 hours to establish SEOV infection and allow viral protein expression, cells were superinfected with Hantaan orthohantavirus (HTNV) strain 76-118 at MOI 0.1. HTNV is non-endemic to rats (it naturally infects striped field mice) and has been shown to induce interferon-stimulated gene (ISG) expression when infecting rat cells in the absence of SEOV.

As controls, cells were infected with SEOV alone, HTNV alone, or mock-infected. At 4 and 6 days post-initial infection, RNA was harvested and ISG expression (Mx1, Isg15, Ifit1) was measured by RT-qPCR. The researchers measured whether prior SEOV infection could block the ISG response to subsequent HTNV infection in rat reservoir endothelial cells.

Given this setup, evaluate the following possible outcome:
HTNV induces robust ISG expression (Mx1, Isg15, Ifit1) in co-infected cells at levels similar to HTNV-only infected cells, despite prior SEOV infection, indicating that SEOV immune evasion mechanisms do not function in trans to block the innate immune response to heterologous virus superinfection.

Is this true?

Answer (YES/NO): YES